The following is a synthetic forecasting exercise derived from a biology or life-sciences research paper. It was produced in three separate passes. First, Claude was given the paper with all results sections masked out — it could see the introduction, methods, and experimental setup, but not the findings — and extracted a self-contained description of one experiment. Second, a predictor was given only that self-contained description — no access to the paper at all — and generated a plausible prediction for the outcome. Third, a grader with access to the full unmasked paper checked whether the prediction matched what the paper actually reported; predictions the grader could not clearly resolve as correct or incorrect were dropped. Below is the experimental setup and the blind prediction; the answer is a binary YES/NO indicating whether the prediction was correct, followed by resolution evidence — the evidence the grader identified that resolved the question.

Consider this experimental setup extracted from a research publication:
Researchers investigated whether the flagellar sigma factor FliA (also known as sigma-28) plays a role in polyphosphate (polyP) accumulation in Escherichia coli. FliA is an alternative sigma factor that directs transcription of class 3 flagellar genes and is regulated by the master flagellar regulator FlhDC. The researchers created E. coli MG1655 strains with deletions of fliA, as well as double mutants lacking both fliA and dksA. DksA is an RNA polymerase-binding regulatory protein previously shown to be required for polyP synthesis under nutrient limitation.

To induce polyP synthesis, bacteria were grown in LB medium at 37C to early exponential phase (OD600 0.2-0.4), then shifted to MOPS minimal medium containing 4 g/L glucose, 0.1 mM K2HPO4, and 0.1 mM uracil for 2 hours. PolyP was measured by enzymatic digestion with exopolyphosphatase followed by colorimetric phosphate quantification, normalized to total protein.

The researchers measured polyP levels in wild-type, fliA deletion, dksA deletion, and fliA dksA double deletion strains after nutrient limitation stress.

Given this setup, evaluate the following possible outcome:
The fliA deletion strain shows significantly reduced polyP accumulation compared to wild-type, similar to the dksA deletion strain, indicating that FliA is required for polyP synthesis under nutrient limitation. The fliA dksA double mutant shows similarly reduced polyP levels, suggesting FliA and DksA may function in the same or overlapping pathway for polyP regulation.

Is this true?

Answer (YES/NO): NO